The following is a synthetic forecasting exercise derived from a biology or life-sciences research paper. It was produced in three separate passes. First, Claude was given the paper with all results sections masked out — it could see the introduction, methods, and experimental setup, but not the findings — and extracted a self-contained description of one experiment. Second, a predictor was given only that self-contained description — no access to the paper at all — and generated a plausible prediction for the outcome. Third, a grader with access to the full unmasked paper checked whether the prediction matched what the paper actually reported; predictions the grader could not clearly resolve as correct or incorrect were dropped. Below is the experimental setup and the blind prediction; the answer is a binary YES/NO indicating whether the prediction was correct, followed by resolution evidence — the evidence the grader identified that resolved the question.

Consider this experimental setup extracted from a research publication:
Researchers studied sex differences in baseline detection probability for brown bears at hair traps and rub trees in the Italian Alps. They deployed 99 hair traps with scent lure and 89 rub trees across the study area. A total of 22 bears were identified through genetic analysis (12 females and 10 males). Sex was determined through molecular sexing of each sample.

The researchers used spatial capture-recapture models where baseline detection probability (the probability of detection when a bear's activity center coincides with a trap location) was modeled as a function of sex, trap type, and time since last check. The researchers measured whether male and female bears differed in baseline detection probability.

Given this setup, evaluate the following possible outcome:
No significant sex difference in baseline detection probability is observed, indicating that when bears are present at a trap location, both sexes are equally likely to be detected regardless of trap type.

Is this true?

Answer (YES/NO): NO